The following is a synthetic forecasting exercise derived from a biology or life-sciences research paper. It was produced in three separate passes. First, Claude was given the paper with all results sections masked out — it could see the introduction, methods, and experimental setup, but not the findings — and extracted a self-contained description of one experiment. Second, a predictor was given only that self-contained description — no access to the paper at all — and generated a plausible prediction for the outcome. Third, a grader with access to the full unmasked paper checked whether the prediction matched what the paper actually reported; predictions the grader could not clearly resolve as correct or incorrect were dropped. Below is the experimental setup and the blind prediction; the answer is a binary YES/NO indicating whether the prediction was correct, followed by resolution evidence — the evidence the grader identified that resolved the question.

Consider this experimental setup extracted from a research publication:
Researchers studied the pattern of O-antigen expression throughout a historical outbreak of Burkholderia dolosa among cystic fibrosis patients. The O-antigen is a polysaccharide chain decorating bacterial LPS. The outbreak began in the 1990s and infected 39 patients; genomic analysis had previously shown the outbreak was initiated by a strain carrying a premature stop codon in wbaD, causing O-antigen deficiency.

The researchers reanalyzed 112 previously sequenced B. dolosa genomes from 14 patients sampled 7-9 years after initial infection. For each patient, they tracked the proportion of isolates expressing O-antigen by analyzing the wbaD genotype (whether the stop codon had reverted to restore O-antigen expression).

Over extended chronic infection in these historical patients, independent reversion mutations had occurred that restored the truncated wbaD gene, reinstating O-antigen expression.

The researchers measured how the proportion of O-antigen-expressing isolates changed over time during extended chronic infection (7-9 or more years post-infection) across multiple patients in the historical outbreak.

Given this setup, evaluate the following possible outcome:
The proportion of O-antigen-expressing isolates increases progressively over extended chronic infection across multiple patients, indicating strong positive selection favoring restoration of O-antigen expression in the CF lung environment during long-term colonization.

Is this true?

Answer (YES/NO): YES